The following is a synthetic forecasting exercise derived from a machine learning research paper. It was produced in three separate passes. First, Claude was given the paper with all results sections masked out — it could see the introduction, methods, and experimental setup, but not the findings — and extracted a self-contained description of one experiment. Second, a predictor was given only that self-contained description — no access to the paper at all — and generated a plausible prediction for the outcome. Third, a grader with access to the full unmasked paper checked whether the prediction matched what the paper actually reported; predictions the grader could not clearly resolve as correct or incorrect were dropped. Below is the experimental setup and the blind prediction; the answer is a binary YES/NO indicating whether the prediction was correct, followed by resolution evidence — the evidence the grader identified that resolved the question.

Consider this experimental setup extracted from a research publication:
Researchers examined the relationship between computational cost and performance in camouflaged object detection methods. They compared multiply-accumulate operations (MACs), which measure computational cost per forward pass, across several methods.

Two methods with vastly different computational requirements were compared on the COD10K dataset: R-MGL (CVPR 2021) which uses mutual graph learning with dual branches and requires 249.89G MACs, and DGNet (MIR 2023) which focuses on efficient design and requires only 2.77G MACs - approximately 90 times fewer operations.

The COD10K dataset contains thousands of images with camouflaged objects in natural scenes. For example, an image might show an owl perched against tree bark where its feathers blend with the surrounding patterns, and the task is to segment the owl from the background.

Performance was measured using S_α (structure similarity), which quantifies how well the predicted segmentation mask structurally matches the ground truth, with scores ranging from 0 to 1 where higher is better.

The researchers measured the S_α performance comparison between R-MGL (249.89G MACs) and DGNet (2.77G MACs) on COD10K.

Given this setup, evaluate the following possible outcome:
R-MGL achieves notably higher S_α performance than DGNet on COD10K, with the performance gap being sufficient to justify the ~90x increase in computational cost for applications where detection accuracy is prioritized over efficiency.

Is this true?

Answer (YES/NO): NO